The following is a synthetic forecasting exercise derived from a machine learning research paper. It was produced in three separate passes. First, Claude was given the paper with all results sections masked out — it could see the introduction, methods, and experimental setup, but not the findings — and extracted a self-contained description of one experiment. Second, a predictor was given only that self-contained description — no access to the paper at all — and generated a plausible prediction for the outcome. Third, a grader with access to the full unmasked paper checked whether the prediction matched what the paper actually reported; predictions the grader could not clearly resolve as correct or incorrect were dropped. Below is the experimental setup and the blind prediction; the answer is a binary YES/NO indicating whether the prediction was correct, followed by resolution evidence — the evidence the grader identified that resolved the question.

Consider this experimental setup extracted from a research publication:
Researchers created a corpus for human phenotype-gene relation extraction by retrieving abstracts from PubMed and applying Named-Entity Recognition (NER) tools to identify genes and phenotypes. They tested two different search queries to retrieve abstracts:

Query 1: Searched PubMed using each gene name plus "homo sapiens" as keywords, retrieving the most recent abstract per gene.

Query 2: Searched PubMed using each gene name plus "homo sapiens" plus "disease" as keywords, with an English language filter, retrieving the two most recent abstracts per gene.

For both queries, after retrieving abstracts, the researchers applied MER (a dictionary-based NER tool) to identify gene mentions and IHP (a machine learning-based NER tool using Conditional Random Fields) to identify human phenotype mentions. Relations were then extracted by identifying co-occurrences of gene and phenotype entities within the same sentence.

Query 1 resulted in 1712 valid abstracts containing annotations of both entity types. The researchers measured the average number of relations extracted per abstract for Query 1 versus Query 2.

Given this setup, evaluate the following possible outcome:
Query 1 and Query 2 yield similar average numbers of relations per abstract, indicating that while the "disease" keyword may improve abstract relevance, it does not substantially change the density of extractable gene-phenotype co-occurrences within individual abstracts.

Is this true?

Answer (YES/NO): NO